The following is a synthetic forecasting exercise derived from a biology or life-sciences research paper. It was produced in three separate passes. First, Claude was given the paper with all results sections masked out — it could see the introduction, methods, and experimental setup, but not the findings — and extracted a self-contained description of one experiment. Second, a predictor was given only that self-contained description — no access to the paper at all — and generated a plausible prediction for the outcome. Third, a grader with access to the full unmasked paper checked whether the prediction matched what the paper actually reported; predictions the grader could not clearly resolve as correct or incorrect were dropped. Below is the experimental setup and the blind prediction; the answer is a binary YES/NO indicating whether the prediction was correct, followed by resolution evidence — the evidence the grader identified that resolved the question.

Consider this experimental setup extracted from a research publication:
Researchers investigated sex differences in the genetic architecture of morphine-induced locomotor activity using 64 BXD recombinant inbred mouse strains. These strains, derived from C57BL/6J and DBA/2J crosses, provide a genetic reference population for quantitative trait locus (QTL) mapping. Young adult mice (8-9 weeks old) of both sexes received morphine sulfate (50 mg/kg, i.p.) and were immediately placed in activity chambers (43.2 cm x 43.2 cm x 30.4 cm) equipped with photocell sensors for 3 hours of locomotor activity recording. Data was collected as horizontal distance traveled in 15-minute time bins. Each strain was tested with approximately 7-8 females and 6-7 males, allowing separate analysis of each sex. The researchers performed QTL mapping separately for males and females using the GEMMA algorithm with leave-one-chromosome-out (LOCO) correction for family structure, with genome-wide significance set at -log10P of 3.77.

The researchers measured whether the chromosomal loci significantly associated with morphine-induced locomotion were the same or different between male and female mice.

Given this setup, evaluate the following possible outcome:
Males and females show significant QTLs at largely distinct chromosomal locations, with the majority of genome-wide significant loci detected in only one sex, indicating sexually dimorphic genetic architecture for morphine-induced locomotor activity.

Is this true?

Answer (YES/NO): NO